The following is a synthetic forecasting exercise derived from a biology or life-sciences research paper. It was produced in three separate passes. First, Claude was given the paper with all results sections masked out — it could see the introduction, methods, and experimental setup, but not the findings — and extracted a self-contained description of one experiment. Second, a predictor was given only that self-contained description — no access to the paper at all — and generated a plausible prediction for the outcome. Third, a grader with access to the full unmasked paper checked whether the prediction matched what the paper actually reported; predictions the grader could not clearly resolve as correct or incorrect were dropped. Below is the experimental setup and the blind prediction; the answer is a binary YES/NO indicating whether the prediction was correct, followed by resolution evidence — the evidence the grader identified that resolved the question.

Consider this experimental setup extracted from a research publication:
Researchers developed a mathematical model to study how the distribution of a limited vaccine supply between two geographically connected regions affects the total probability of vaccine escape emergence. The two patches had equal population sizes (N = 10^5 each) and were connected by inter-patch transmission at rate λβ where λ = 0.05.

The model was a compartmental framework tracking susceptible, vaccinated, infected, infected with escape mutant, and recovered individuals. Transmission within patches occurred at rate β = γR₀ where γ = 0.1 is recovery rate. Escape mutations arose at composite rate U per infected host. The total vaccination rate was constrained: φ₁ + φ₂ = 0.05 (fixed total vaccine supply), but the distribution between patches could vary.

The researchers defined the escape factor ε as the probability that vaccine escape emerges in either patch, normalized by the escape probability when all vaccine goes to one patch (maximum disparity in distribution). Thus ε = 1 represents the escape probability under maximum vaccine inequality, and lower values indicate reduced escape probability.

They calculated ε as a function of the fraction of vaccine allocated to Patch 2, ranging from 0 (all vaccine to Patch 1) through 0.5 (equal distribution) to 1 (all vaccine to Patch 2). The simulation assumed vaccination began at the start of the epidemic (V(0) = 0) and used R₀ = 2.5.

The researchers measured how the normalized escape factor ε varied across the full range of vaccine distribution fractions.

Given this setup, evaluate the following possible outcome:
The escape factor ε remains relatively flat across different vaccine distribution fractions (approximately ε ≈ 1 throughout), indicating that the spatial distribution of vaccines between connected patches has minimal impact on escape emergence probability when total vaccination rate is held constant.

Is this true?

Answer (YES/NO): NO